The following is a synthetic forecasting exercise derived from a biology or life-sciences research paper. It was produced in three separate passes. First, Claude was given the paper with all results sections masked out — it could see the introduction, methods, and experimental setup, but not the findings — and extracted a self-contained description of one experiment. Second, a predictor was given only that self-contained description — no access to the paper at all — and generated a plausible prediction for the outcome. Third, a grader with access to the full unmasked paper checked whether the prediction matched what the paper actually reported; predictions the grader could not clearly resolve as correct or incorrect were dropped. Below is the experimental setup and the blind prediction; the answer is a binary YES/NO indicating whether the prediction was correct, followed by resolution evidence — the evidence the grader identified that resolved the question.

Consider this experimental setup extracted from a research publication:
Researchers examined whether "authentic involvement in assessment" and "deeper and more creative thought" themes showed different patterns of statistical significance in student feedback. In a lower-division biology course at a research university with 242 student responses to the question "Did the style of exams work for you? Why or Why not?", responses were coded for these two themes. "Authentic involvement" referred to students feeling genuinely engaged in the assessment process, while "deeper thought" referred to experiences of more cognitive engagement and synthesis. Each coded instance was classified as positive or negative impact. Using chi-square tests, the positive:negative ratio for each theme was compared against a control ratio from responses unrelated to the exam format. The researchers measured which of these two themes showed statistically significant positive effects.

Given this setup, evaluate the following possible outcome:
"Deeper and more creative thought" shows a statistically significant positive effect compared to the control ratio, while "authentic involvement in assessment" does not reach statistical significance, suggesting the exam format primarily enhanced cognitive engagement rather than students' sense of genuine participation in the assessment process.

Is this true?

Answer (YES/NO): YES